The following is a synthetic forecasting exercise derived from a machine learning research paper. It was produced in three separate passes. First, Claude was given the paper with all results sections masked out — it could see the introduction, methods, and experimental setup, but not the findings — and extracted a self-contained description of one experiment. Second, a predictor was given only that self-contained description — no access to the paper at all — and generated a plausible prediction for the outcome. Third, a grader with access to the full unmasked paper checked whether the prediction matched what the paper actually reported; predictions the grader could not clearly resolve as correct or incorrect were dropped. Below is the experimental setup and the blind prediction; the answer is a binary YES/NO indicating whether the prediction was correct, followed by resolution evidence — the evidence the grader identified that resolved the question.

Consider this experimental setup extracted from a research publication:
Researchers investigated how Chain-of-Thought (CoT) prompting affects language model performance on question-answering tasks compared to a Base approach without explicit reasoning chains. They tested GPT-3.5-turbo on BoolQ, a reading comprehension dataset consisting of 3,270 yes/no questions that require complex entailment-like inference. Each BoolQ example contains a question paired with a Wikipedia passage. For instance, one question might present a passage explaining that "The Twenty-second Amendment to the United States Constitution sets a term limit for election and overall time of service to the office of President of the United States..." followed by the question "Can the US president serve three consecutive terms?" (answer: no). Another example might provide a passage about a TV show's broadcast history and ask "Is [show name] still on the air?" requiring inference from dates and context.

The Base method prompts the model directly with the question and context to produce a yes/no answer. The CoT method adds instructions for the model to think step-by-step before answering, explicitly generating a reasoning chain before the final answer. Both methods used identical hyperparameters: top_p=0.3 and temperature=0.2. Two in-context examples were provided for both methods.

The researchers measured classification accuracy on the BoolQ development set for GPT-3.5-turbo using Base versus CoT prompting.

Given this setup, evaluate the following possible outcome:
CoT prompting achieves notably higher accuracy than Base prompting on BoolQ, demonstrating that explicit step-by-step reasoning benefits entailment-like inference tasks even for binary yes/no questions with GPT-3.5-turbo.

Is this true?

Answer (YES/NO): NO